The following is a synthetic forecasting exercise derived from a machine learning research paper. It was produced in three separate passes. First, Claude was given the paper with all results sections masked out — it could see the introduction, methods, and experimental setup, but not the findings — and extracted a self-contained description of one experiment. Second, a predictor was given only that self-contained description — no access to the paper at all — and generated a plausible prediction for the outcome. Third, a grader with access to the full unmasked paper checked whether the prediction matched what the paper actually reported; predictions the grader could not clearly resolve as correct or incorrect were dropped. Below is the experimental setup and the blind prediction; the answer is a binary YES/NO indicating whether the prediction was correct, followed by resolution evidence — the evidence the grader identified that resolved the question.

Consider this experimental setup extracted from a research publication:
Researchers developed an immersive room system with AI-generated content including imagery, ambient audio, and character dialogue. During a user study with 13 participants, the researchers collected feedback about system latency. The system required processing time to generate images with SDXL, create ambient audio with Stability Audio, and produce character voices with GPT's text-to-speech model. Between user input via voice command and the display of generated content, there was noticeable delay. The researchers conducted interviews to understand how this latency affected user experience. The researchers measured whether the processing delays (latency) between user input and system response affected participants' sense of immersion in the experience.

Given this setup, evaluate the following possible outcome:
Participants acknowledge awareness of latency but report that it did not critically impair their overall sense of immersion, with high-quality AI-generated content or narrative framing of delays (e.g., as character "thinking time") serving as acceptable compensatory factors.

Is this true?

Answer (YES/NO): NO